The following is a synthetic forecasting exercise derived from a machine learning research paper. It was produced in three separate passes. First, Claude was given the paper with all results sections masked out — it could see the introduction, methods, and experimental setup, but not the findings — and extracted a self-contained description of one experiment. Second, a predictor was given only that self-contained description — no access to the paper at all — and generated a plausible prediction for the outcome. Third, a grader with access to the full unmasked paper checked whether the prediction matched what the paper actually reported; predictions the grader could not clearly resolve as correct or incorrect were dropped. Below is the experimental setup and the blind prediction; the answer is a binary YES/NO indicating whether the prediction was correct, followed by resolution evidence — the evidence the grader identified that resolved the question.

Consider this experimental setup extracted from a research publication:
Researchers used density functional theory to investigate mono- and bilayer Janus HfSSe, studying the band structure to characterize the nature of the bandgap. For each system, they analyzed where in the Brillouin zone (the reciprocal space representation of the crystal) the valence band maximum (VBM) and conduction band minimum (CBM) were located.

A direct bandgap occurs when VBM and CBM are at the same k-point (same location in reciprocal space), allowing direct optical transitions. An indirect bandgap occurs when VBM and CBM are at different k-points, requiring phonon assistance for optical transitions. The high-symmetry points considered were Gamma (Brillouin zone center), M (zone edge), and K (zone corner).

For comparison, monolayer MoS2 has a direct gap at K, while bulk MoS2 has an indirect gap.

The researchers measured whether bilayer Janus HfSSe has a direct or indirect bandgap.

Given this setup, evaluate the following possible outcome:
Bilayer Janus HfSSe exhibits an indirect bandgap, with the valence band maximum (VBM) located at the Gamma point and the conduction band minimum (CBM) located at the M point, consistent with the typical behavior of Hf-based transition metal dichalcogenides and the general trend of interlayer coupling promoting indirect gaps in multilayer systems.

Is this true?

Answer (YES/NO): YES